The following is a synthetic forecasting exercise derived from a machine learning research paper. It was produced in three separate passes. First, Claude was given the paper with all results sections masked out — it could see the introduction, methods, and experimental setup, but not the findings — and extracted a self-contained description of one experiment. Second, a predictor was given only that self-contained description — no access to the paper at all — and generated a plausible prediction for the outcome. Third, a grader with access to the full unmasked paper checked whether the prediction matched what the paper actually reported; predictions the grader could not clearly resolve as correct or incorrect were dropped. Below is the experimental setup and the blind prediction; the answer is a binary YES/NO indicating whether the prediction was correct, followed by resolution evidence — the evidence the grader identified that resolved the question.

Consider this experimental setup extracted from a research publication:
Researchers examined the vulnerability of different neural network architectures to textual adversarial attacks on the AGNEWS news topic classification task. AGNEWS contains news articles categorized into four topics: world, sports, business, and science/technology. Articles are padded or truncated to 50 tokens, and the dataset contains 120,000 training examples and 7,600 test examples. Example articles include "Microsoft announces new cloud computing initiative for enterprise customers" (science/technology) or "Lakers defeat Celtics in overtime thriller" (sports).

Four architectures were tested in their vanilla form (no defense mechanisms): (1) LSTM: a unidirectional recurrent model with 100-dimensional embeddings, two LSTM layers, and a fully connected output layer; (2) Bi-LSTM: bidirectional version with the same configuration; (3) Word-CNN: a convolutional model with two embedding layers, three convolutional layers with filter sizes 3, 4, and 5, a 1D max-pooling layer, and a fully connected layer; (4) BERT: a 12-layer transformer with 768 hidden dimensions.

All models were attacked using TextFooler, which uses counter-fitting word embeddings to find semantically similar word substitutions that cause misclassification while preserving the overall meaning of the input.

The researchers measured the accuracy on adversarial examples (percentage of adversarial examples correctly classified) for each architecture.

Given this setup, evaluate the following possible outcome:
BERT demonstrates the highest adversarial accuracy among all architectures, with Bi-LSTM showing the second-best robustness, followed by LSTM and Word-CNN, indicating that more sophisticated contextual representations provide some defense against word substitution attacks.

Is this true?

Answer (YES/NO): NO